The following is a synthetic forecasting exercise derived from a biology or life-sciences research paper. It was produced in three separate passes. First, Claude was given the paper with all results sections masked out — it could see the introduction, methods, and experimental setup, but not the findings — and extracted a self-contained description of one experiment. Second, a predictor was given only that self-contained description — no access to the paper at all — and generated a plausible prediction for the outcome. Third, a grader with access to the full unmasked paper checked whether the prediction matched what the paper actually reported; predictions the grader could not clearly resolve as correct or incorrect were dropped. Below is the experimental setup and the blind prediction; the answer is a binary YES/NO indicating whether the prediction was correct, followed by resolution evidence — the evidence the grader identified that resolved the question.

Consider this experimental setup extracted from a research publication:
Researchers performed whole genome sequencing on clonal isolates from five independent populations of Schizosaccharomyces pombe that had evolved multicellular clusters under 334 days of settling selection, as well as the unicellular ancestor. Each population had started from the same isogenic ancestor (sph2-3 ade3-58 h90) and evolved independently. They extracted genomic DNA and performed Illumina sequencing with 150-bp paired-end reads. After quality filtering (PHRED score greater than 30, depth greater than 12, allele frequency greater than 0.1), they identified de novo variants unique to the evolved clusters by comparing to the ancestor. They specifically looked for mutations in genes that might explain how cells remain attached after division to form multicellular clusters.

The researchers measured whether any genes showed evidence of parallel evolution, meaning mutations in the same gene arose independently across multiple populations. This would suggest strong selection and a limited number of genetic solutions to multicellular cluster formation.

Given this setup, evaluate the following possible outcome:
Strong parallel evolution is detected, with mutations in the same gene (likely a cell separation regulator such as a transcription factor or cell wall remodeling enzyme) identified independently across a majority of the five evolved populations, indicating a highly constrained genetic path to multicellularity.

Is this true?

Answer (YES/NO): NO